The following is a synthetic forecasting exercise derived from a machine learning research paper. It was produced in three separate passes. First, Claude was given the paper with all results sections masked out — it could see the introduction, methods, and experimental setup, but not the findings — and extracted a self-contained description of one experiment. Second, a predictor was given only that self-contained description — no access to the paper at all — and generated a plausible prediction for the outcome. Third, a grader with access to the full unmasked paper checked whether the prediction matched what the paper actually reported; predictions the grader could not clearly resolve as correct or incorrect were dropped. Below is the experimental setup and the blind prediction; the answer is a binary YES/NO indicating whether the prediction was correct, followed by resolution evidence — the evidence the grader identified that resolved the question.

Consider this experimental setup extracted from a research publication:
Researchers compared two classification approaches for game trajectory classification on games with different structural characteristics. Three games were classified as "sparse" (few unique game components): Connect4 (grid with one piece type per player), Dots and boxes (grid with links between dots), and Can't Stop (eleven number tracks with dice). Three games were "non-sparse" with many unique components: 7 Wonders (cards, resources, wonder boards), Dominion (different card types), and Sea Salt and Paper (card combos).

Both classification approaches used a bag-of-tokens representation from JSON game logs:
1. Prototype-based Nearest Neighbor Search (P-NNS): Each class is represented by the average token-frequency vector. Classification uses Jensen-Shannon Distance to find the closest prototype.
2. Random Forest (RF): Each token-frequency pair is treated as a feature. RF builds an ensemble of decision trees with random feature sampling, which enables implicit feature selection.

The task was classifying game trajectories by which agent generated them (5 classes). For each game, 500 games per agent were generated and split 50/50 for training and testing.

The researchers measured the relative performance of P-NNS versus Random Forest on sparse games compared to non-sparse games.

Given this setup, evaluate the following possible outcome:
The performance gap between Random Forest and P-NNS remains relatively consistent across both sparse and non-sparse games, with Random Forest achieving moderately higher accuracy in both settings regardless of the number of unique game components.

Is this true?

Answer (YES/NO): NO